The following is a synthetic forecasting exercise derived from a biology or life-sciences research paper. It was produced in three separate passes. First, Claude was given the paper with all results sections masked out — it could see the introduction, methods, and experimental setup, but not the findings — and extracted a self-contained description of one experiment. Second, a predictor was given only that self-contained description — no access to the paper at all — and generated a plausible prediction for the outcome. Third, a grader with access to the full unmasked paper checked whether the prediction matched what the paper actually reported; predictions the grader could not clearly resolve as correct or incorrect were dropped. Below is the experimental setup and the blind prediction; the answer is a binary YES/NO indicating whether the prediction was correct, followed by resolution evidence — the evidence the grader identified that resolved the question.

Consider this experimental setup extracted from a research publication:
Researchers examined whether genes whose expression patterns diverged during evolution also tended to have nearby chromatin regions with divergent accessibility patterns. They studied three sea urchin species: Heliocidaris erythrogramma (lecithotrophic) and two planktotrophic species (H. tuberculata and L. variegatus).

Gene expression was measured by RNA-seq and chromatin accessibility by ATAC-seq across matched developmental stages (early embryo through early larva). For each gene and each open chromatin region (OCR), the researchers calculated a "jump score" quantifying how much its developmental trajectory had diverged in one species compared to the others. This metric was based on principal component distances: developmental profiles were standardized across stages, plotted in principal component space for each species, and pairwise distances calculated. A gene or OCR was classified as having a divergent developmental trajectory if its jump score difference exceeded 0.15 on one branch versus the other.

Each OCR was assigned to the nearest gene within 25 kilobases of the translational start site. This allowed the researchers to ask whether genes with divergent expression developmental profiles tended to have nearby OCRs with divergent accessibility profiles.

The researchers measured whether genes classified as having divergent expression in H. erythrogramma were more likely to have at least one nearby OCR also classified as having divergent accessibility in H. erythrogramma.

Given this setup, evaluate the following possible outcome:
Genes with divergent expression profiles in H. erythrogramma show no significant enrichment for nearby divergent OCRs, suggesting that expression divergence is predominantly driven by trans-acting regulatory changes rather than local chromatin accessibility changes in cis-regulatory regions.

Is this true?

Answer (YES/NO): NO